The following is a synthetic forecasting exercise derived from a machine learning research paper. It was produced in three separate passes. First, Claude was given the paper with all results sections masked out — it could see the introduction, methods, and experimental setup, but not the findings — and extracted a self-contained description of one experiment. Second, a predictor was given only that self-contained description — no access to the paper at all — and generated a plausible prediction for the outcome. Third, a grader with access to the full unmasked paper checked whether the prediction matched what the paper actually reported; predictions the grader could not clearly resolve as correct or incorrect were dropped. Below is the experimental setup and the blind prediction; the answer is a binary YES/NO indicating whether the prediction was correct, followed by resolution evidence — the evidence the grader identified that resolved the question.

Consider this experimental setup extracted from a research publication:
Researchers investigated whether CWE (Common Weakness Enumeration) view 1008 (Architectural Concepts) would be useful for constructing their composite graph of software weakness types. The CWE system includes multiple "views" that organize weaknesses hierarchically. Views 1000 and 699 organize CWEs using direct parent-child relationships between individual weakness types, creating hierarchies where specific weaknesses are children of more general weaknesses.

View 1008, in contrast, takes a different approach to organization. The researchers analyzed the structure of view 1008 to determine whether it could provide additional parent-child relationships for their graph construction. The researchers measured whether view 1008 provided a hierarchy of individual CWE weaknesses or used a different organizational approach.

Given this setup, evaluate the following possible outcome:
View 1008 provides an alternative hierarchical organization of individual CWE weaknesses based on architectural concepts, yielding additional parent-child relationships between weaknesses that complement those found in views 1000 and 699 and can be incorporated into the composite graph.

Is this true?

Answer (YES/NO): NO